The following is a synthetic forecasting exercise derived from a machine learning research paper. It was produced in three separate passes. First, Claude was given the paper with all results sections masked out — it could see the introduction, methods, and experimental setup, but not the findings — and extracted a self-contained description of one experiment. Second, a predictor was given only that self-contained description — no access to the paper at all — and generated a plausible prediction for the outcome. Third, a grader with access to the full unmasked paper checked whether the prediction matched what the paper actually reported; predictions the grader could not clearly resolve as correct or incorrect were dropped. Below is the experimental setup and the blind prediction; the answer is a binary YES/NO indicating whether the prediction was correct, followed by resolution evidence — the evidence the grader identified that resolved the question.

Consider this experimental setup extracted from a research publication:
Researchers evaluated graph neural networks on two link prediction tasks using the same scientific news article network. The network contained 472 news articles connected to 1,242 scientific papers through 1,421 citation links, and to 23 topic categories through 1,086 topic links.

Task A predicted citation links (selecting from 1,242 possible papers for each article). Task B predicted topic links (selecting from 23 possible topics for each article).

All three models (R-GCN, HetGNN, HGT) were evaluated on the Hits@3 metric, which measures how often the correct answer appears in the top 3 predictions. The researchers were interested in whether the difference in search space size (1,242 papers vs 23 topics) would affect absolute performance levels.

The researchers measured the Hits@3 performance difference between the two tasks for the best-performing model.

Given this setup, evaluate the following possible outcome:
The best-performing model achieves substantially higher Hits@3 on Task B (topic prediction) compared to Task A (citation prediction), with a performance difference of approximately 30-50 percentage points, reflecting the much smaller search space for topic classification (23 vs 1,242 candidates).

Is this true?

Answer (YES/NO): NO